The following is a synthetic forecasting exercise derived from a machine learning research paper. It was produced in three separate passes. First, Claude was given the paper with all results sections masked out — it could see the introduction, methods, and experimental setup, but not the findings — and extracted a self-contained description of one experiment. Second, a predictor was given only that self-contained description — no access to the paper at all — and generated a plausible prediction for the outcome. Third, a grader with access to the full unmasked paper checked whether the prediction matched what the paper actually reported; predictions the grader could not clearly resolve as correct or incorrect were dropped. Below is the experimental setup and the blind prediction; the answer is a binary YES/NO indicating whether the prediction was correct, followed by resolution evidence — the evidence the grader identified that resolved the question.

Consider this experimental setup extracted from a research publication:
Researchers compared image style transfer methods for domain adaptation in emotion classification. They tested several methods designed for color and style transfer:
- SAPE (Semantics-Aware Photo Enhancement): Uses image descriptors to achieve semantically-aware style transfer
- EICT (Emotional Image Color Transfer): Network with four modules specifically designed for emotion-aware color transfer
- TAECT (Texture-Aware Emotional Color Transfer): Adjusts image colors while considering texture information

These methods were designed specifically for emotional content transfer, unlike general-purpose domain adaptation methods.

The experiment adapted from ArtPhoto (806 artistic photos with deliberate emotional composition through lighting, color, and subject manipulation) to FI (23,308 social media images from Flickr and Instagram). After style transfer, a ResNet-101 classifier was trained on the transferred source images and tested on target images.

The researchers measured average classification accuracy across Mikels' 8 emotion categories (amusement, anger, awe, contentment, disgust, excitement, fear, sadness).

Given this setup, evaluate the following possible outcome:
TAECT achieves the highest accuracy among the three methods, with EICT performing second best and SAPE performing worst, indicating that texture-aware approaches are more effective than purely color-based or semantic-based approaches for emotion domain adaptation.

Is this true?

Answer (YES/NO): NO